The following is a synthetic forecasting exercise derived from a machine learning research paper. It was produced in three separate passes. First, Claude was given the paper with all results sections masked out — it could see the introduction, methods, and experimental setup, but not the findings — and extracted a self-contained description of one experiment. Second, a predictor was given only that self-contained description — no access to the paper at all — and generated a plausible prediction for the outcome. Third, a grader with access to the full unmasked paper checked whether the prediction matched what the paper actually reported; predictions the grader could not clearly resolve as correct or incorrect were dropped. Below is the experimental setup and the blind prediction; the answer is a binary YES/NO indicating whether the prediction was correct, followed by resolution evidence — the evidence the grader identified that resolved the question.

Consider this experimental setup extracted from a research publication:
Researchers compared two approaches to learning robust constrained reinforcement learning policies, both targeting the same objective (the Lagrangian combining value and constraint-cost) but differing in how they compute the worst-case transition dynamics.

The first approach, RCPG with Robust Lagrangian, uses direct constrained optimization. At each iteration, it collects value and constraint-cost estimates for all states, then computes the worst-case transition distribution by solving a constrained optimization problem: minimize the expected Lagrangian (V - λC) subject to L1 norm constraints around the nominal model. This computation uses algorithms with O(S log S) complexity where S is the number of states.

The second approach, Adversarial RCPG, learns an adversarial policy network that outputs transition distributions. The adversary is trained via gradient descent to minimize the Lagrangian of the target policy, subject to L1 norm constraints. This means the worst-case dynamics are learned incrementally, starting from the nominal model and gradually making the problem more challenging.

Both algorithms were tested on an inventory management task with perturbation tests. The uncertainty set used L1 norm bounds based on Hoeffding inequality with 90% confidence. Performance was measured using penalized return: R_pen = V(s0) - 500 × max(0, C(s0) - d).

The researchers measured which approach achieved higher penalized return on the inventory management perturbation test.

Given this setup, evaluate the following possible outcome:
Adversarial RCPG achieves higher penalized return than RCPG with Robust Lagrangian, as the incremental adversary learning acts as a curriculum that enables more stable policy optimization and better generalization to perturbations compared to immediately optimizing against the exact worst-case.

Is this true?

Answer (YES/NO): NO